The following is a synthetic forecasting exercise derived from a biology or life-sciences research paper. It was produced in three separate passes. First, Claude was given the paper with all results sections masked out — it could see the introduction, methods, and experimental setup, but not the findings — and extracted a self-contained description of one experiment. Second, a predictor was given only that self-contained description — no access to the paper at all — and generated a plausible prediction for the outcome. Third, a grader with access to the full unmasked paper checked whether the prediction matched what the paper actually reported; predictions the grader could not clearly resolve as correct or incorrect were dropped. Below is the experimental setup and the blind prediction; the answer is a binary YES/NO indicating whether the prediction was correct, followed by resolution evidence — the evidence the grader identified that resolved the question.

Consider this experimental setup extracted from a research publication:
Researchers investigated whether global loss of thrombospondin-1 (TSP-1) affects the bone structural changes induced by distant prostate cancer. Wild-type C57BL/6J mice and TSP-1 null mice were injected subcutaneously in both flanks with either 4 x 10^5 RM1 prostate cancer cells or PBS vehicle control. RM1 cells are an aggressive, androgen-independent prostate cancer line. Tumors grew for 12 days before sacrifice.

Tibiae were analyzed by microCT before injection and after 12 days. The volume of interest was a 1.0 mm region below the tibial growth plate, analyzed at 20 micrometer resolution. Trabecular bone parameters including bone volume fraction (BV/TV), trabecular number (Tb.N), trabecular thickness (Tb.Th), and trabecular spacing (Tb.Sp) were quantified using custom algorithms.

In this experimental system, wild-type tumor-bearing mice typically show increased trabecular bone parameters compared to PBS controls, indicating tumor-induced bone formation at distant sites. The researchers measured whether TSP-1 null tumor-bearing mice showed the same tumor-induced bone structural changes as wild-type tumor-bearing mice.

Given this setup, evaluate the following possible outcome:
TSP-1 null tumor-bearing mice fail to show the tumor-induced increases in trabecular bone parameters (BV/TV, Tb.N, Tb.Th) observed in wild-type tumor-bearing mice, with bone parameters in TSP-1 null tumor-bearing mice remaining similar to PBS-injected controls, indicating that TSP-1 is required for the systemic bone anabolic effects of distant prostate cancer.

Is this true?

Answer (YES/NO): YES